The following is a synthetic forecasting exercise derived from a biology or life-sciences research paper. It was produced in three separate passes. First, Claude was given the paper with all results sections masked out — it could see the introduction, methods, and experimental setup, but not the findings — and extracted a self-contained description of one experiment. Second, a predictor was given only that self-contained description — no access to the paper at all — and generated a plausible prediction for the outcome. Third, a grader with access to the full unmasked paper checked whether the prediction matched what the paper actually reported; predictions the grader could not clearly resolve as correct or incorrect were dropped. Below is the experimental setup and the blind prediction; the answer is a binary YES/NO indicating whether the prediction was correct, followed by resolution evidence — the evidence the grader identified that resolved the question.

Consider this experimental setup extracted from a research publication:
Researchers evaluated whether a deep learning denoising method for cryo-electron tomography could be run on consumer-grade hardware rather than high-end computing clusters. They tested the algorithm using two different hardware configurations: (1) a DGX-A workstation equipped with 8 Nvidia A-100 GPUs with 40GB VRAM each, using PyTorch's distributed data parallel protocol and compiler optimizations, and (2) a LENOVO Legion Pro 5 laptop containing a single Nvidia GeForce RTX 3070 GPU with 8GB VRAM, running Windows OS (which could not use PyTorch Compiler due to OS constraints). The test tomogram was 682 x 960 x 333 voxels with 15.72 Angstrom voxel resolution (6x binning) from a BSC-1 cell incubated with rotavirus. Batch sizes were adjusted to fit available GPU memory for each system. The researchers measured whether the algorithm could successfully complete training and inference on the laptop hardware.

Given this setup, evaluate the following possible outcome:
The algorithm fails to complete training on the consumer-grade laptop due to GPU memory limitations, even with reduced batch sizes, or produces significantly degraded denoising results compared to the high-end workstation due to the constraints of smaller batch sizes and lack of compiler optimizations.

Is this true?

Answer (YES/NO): NO